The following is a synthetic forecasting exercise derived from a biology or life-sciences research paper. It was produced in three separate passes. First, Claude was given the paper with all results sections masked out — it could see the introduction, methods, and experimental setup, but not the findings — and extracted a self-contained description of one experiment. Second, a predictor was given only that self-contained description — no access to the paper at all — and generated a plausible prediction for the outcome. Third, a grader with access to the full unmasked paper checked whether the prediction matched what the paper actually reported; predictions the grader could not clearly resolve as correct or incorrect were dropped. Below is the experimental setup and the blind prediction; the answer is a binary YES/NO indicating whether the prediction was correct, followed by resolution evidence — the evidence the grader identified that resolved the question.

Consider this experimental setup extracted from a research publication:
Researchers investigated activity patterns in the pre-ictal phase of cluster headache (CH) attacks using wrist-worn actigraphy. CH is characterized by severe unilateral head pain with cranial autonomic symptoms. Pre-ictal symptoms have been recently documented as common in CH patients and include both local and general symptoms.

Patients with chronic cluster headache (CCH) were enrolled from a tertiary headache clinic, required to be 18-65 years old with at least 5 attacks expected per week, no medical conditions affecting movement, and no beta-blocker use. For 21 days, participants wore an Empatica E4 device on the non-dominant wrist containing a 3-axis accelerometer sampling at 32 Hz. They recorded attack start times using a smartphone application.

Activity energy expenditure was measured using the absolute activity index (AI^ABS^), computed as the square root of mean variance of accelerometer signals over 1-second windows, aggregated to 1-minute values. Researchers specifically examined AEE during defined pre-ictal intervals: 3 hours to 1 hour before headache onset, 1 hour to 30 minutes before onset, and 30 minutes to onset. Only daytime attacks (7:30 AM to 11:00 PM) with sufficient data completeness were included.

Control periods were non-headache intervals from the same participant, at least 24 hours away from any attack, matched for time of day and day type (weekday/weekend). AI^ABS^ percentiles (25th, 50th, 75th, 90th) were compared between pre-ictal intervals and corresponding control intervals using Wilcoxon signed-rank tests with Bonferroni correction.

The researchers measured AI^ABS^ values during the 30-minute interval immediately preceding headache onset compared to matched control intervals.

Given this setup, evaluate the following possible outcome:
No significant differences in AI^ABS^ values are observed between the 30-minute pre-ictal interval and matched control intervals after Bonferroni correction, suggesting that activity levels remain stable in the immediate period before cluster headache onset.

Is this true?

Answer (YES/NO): NO